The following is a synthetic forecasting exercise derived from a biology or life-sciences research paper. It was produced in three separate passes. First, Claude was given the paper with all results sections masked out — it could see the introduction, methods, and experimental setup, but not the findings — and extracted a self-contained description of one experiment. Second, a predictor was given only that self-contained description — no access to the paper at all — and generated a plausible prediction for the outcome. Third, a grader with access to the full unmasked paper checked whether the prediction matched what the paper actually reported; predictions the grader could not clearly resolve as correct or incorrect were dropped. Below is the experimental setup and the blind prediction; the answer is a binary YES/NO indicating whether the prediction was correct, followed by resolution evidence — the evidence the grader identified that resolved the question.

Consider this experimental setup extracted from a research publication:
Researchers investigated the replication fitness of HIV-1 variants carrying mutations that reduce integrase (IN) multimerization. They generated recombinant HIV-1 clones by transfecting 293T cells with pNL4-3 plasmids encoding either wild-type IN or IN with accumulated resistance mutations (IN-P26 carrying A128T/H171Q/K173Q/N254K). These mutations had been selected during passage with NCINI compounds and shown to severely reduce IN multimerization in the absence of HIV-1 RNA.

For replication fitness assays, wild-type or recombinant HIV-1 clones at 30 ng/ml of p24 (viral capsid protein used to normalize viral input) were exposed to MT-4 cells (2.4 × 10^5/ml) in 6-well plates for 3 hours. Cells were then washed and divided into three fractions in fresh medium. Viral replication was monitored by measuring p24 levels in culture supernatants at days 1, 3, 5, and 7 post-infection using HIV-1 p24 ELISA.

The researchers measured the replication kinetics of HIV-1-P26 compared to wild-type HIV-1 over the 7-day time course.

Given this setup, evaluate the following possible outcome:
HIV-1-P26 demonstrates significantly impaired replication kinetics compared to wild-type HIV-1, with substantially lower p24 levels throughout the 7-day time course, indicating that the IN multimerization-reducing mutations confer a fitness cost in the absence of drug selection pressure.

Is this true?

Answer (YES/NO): NO